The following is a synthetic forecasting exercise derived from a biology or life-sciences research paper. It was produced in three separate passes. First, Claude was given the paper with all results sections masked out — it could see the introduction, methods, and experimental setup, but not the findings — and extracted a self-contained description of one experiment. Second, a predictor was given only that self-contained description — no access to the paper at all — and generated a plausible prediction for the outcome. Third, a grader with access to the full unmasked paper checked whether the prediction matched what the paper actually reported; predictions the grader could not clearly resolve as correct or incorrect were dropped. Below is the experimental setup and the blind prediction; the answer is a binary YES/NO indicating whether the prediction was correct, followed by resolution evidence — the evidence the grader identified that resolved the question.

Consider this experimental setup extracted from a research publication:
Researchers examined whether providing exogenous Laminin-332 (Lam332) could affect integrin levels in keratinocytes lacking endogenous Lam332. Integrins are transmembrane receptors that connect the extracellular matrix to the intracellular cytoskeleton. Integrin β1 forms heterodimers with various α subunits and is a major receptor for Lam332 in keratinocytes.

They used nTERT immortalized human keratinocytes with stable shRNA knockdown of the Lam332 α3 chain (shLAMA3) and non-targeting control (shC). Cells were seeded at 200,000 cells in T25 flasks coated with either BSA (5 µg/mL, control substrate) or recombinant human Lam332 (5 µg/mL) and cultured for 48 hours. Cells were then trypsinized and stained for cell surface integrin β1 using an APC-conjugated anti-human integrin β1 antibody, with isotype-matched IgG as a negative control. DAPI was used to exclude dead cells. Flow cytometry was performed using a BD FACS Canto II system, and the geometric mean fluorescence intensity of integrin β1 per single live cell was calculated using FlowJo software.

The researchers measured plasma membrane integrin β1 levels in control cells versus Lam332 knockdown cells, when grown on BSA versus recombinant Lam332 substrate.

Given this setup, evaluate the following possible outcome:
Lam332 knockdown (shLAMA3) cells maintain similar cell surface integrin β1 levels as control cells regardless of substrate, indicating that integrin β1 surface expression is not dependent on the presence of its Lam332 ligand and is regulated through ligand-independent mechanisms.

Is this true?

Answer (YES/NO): NO